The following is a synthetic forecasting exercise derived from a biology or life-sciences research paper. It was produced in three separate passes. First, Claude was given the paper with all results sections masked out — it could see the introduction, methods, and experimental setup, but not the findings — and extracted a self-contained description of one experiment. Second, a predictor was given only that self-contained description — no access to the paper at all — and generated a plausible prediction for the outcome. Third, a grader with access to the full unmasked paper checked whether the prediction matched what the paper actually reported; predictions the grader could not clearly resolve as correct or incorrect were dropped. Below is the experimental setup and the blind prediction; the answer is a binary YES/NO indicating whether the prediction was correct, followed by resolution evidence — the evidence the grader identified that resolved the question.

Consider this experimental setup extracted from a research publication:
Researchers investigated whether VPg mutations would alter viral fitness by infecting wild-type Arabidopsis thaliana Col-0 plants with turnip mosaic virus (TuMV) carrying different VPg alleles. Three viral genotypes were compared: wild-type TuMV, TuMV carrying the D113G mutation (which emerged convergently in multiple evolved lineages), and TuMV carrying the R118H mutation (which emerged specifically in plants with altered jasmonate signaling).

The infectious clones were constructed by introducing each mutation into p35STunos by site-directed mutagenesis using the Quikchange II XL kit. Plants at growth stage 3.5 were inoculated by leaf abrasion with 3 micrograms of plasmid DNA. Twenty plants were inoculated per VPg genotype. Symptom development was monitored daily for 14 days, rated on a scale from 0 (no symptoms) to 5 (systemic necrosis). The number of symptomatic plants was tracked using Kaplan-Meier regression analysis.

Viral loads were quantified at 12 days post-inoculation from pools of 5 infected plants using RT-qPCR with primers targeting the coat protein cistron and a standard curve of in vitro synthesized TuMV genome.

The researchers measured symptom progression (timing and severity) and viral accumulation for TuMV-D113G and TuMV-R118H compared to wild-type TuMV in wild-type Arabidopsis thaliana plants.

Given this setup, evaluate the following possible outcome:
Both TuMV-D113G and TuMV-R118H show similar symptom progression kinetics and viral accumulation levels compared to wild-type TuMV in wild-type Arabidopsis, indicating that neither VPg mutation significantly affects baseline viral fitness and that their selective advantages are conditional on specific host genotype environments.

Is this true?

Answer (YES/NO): NO